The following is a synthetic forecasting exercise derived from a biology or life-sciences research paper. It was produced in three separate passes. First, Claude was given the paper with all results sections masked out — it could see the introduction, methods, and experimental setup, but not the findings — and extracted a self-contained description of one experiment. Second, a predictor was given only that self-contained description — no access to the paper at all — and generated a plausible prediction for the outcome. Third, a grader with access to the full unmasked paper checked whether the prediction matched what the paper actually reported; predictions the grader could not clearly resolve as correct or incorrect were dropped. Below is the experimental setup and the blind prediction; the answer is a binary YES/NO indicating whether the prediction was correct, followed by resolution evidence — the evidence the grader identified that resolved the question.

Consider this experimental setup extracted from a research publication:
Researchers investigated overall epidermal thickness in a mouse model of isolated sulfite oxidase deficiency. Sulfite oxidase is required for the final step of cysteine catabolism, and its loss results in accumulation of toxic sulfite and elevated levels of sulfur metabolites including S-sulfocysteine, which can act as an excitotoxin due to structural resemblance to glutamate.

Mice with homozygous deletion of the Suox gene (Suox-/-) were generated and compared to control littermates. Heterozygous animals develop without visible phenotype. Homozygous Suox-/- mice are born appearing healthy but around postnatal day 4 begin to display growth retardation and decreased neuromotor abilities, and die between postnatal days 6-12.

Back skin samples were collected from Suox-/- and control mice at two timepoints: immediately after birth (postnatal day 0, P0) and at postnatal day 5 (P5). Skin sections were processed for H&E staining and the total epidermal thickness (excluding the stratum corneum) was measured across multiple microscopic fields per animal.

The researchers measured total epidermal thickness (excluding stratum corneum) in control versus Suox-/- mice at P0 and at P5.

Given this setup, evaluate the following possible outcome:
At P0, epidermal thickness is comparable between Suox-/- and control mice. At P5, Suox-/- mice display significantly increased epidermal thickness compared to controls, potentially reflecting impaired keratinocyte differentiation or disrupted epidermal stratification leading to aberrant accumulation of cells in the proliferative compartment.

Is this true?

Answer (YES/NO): YES